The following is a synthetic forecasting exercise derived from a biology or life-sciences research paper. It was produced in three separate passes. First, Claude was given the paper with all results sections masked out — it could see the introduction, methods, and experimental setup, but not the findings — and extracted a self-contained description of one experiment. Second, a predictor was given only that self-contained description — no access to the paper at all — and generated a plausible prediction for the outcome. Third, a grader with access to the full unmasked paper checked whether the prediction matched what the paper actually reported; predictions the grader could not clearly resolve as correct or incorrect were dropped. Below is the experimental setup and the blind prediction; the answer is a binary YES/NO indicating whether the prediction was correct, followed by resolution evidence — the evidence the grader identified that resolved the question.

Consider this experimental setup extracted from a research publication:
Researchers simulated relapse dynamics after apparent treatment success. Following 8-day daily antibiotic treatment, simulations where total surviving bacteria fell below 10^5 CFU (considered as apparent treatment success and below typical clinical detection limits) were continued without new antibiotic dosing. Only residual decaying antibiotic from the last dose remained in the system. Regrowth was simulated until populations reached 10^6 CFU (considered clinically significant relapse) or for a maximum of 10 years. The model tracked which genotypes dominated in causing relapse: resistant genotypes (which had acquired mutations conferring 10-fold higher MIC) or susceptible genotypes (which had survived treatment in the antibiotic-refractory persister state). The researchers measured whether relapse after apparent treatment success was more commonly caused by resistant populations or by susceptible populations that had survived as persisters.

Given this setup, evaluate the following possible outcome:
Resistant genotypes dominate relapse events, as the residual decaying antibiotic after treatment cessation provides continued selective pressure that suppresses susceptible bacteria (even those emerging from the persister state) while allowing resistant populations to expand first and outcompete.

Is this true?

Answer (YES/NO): NO